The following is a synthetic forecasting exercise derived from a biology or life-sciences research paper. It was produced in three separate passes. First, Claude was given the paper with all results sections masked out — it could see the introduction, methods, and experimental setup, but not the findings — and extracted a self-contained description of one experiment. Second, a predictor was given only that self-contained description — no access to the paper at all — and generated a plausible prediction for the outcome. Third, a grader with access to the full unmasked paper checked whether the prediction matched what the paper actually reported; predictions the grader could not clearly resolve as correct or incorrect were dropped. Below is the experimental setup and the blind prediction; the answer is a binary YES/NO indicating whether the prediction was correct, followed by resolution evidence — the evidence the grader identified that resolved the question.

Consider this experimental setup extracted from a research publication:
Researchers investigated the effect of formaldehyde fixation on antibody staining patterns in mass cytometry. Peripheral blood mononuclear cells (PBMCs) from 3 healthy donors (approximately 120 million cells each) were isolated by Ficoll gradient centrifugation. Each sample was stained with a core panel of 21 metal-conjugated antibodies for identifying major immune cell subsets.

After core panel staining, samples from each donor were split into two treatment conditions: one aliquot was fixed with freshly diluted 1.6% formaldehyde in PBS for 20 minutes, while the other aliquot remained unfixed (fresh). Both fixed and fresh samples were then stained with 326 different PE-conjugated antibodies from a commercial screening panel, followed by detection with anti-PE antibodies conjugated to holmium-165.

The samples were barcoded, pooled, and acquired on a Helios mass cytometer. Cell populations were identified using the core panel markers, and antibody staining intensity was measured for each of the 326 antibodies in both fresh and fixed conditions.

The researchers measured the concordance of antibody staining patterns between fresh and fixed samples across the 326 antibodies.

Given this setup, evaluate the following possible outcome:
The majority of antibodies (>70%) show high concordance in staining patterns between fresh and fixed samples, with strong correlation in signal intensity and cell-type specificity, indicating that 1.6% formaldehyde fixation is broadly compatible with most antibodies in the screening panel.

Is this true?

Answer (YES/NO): NO